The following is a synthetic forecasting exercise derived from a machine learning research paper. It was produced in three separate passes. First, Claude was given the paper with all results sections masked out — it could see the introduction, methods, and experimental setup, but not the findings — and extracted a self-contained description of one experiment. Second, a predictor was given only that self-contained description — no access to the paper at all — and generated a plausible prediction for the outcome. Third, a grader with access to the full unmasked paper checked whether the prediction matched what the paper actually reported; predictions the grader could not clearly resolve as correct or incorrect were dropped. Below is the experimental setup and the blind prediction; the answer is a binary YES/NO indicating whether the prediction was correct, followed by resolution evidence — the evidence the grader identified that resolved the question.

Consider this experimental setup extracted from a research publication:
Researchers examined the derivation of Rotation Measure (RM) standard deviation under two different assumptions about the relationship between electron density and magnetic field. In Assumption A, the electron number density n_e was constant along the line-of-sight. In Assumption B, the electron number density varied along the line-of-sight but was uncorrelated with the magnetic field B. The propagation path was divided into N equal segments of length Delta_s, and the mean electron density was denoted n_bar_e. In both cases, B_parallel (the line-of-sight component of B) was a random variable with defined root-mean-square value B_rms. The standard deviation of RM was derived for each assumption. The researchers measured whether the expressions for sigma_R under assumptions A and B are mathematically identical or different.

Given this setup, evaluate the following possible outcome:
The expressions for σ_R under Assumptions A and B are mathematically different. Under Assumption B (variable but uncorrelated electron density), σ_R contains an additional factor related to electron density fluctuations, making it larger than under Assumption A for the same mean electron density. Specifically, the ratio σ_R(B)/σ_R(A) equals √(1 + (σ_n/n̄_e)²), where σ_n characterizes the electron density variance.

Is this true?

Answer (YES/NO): NO